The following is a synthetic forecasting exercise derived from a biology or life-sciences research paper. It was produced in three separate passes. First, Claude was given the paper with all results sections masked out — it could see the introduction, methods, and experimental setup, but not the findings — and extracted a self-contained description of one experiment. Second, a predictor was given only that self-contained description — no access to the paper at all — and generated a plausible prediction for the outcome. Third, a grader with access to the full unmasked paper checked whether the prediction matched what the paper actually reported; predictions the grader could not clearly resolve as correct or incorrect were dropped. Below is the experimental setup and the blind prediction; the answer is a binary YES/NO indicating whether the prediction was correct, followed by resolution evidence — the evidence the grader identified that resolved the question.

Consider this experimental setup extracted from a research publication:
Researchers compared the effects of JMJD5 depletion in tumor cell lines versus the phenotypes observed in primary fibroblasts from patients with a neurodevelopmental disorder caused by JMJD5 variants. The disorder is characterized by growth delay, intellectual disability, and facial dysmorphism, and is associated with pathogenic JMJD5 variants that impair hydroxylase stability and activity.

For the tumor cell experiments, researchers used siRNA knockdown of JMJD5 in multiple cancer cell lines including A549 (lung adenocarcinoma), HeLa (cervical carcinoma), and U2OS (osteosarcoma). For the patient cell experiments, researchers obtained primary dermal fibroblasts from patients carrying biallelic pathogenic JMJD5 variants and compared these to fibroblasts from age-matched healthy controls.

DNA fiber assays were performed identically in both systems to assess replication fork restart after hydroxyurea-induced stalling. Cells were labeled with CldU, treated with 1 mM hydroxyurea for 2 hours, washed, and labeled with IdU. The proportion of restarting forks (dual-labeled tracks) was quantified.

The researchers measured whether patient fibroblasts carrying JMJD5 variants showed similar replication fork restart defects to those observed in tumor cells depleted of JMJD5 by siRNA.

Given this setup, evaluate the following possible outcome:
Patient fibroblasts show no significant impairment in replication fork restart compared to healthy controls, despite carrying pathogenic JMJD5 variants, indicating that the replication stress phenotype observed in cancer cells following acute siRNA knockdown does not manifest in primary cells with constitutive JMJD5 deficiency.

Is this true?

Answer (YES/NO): NO